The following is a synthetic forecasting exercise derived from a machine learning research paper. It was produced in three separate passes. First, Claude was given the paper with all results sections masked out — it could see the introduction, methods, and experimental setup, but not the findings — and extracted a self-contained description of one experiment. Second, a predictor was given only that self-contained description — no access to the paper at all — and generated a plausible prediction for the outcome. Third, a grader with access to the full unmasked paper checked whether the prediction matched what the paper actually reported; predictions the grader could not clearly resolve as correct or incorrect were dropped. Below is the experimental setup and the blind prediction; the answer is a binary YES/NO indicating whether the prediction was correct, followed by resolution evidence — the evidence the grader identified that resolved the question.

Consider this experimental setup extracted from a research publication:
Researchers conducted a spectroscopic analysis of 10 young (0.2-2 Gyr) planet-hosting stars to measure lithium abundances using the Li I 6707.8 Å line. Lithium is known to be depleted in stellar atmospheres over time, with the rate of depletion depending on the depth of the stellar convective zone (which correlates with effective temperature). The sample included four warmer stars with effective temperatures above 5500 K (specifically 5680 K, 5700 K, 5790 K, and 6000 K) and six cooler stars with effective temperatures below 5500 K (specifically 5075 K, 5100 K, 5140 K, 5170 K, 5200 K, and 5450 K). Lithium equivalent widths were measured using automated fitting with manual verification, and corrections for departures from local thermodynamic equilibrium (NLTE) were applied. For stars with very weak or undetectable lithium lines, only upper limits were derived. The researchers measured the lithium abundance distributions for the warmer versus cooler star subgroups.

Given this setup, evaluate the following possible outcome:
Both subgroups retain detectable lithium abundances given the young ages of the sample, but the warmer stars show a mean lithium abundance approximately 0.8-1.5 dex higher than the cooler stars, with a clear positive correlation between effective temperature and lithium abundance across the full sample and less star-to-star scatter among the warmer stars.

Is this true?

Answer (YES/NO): NO